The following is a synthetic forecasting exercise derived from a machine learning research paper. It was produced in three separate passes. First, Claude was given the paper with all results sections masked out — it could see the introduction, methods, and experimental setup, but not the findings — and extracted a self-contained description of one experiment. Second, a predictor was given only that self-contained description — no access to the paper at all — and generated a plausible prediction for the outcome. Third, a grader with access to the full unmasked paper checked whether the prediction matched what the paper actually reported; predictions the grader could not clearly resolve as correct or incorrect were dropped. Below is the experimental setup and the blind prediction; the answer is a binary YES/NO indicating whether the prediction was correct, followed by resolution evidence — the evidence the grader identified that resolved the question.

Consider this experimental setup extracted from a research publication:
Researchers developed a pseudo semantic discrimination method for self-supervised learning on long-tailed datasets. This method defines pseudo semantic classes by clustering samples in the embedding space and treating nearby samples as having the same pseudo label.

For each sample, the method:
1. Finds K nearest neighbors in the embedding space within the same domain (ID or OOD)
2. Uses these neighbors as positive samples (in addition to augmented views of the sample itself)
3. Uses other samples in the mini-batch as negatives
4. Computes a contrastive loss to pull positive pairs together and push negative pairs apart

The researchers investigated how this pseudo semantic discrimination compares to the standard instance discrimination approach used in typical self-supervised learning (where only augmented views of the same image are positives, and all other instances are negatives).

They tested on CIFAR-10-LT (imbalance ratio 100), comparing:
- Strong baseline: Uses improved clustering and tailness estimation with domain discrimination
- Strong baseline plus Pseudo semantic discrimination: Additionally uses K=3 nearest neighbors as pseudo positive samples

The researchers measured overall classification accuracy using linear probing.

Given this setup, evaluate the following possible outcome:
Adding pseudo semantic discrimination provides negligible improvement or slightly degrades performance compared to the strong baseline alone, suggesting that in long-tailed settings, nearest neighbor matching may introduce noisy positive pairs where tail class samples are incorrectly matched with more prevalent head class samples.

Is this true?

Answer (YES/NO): NO